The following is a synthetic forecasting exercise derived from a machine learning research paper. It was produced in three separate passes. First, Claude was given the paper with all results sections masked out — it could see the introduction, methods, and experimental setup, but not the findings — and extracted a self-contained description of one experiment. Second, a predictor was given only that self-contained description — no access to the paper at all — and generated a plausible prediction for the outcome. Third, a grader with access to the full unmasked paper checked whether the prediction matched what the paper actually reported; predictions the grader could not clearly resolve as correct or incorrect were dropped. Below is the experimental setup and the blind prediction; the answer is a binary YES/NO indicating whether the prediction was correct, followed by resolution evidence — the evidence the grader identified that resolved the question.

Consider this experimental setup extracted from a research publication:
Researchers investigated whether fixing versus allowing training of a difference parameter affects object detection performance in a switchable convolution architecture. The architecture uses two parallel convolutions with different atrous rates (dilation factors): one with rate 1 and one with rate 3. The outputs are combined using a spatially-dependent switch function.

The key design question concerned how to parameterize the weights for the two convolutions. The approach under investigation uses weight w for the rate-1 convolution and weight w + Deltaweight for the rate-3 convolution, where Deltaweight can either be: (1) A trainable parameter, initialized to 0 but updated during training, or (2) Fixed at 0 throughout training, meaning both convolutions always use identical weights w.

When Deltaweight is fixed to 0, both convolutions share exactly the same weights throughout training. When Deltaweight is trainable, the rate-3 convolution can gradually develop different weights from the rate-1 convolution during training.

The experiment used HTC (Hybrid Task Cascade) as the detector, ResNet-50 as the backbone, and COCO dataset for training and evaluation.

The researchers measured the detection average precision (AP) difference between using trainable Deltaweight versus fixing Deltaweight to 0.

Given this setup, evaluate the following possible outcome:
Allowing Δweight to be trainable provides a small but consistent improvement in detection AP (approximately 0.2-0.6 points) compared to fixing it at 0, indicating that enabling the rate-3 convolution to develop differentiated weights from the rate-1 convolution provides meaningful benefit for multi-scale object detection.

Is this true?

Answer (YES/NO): NO